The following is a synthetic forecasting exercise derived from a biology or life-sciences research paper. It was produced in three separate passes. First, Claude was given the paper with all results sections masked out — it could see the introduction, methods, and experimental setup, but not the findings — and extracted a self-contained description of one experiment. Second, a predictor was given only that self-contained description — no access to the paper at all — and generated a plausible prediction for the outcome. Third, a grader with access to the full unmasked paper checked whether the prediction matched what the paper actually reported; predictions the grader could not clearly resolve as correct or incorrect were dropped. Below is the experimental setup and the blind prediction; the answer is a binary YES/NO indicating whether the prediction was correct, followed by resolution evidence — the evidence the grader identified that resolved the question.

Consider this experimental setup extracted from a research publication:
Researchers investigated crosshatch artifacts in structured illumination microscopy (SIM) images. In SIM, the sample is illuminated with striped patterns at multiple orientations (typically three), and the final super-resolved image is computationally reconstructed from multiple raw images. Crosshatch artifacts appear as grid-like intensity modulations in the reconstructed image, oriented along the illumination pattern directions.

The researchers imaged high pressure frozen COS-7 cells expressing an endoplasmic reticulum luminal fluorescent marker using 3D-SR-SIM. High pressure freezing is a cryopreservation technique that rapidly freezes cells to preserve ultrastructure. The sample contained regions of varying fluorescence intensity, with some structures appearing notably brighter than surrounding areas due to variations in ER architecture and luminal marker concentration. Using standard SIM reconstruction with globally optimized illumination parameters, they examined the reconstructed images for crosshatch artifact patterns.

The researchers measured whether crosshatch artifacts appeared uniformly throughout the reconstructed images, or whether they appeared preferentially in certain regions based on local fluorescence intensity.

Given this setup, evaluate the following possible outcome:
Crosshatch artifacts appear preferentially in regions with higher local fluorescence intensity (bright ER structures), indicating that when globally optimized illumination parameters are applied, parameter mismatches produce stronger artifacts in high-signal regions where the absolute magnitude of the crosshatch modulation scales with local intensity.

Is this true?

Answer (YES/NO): YES